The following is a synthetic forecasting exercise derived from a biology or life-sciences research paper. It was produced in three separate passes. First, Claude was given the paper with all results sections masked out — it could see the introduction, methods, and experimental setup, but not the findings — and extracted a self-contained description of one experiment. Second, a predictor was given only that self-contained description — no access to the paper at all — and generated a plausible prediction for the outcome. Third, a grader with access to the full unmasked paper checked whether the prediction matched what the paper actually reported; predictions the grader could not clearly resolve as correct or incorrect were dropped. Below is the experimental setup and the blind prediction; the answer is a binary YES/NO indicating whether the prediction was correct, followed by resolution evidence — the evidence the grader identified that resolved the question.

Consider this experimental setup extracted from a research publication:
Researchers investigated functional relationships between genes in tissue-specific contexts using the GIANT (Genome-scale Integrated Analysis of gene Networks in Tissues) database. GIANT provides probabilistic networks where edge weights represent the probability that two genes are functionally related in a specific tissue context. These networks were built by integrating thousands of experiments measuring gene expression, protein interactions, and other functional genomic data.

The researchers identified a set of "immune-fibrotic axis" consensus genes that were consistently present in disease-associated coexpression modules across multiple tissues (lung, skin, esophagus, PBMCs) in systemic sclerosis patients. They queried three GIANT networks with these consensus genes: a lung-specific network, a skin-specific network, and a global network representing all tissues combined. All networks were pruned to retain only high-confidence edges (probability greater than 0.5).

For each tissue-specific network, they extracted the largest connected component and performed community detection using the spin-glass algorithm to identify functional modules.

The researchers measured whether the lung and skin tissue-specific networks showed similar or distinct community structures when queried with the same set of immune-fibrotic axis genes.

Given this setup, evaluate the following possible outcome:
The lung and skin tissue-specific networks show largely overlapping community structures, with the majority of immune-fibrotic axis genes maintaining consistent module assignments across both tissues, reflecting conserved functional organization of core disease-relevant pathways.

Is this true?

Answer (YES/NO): NO